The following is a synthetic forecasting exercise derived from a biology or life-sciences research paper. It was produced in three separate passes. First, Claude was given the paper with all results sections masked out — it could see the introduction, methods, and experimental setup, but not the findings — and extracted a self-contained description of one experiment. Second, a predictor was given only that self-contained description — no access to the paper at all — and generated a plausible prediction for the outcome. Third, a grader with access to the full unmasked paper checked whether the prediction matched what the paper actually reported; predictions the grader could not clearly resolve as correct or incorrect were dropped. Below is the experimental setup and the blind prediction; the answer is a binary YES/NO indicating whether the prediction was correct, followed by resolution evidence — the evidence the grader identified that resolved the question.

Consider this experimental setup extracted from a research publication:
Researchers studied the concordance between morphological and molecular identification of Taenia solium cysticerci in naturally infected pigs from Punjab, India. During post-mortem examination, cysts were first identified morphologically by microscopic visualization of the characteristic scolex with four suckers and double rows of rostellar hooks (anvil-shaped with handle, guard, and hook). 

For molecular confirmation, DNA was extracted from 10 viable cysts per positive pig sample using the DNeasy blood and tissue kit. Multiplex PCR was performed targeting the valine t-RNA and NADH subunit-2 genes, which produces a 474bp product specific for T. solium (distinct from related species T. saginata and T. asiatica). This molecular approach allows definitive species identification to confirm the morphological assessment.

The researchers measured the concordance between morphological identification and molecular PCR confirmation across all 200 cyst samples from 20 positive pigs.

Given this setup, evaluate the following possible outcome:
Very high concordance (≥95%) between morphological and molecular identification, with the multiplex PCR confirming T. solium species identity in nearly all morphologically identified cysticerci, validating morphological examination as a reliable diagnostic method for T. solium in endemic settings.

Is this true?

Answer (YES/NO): YES